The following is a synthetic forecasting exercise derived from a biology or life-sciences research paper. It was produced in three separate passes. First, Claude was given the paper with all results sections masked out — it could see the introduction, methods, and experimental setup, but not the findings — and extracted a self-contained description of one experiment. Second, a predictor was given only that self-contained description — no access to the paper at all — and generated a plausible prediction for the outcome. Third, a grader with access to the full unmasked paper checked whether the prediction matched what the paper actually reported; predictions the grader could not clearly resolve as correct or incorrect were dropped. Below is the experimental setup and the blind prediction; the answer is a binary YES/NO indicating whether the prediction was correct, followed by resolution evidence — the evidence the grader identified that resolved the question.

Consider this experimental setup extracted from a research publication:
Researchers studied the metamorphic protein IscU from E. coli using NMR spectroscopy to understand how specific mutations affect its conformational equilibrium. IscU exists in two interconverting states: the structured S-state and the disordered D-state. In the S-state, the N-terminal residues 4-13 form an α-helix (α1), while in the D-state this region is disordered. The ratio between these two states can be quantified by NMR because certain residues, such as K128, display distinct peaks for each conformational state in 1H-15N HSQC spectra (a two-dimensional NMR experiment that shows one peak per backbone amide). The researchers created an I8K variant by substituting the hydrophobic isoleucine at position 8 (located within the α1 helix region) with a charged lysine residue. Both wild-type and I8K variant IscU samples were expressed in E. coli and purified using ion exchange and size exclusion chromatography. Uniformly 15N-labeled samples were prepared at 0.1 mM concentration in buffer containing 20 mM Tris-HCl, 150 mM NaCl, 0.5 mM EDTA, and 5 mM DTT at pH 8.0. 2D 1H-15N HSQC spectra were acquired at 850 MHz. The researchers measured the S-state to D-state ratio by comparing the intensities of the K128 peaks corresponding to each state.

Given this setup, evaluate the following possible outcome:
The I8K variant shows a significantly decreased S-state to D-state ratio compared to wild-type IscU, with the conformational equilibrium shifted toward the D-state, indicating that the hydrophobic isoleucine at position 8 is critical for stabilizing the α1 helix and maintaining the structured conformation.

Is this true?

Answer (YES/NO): NO